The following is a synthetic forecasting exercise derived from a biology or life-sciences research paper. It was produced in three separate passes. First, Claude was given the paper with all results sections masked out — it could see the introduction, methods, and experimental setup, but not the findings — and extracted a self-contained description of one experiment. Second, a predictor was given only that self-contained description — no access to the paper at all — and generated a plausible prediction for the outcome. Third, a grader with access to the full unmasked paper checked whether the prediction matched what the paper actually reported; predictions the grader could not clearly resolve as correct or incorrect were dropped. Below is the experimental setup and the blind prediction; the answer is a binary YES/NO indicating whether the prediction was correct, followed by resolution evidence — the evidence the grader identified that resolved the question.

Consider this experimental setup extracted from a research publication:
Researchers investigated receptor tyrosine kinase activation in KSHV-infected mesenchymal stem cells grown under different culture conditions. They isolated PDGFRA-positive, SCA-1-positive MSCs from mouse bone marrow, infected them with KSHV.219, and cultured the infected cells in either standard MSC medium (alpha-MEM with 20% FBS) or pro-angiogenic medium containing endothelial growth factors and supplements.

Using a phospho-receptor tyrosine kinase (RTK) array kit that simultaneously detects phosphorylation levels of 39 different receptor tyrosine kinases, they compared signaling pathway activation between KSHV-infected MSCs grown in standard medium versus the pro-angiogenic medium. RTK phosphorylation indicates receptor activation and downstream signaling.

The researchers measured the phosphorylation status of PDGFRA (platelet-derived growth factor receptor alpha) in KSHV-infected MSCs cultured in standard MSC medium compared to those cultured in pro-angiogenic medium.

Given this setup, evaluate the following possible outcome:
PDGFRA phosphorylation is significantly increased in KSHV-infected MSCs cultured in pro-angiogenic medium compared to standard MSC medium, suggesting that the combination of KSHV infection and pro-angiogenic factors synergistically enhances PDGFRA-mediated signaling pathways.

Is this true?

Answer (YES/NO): YES